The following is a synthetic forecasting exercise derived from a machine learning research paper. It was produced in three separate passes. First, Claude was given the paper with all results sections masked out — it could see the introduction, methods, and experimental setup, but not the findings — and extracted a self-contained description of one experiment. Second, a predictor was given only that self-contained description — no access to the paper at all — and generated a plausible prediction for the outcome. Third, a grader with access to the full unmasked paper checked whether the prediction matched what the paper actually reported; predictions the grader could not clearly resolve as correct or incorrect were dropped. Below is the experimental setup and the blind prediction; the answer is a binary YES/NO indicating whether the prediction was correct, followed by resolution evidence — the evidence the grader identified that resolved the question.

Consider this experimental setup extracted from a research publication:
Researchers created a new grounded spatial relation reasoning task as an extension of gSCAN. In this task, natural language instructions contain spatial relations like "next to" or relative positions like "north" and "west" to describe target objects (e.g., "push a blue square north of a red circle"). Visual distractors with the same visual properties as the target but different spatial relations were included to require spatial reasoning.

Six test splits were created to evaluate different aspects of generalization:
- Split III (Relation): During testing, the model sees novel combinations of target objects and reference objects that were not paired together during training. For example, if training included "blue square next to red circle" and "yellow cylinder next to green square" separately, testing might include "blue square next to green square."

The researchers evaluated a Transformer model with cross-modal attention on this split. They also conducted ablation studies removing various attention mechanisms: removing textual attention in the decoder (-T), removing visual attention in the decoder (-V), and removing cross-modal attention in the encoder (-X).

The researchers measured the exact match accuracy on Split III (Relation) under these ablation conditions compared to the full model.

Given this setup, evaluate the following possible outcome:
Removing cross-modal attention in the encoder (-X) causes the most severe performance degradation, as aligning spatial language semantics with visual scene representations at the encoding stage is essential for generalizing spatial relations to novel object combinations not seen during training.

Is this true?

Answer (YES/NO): NO